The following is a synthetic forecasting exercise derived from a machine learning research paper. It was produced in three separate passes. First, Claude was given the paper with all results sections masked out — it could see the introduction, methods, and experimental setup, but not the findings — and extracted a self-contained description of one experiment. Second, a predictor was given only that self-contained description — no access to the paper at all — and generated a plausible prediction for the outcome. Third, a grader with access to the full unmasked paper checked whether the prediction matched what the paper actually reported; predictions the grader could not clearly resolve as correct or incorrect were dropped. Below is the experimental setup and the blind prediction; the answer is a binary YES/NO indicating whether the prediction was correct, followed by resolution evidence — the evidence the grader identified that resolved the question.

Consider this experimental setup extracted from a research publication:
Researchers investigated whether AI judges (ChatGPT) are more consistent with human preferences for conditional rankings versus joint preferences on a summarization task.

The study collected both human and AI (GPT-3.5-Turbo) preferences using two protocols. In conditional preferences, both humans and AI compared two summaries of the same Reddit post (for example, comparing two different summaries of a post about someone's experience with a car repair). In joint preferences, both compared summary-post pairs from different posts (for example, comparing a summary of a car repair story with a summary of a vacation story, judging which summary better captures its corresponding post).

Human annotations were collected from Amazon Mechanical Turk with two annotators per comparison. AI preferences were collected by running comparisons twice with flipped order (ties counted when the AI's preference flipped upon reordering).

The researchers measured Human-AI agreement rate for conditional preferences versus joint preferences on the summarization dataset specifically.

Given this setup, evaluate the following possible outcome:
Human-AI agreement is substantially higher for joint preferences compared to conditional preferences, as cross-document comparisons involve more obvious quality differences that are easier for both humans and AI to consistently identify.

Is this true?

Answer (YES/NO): NO